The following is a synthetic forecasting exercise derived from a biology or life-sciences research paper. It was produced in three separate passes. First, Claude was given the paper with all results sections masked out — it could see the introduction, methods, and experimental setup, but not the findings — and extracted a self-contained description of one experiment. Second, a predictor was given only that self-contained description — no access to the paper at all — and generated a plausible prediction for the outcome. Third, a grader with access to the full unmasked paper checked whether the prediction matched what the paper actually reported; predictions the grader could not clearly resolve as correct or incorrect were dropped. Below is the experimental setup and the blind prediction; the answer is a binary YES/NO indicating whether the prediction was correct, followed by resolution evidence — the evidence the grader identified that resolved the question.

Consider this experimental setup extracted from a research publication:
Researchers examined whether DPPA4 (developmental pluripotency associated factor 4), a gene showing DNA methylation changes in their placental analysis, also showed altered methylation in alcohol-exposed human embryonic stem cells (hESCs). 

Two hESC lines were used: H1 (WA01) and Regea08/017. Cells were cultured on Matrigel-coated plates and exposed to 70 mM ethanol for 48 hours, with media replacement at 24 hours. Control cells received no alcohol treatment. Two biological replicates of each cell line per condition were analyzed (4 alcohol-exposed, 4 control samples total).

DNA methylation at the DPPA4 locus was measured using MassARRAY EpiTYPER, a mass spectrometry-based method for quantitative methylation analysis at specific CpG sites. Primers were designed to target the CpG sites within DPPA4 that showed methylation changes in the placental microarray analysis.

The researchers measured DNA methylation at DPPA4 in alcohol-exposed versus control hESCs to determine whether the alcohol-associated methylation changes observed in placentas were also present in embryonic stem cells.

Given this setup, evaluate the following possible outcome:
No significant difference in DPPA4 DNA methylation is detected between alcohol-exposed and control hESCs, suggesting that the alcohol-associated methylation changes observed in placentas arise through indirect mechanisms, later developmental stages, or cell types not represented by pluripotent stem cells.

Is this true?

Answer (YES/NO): YES